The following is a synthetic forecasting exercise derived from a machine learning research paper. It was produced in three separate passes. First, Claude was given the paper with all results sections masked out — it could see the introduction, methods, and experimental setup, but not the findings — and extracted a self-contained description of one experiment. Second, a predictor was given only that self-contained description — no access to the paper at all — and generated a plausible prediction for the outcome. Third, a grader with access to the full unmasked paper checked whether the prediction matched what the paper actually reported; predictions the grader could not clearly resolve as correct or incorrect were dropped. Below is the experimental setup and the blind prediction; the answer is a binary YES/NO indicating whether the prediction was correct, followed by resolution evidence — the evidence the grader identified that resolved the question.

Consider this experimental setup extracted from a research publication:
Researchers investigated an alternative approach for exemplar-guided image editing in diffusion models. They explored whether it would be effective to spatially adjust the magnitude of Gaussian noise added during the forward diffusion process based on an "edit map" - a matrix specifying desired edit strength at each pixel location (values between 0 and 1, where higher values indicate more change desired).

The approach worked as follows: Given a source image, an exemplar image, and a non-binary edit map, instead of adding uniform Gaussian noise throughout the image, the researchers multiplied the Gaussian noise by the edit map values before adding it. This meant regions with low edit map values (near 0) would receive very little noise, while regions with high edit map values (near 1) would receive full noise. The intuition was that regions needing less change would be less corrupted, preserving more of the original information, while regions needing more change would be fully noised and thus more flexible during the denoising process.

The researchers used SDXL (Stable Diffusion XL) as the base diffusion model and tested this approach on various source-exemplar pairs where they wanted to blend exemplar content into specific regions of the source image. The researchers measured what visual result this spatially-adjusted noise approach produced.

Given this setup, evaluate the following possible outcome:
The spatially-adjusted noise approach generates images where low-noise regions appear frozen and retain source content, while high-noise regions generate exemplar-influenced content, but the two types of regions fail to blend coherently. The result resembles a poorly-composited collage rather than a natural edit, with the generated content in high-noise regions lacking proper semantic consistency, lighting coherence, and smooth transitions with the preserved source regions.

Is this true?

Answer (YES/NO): NO